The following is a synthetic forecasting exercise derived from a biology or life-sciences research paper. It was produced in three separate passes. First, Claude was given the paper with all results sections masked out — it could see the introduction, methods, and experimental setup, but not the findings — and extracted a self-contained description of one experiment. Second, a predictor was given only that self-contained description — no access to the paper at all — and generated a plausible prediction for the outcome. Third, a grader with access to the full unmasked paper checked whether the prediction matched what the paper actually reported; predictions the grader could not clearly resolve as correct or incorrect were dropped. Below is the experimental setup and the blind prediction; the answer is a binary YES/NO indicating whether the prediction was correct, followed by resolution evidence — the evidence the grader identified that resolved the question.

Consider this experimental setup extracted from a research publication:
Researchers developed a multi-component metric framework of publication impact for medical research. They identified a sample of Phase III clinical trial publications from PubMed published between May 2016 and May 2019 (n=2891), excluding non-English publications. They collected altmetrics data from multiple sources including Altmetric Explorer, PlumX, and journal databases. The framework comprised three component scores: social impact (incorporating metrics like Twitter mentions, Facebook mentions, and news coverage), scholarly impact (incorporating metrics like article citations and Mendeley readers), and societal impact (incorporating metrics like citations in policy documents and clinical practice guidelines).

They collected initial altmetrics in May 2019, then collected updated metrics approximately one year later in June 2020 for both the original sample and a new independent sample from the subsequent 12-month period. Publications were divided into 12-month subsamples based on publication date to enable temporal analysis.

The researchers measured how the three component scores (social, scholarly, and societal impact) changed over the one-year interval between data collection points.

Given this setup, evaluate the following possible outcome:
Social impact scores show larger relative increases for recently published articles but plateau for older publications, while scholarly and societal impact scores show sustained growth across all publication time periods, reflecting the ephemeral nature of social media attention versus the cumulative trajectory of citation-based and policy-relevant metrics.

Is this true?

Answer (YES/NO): NO